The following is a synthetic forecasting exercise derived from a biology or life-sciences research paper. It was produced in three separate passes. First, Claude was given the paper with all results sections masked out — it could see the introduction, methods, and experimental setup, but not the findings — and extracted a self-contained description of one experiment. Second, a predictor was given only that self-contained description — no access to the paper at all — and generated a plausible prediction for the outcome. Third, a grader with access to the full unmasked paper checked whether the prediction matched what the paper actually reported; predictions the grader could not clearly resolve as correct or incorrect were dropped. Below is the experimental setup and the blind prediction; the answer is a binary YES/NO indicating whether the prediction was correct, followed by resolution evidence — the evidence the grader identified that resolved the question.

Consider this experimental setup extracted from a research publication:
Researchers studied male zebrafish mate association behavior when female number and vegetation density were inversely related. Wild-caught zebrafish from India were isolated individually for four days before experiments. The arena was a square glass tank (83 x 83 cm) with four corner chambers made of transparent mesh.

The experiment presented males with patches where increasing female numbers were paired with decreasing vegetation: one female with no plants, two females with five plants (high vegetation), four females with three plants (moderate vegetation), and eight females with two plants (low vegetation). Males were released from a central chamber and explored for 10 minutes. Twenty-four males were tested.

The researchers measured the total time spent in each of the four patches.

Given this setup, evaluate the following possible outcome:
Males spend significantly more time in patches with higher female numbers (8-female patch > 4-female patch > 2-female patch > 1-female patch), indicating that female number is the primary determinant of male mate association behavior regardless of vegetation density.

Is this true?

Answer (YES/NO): NO